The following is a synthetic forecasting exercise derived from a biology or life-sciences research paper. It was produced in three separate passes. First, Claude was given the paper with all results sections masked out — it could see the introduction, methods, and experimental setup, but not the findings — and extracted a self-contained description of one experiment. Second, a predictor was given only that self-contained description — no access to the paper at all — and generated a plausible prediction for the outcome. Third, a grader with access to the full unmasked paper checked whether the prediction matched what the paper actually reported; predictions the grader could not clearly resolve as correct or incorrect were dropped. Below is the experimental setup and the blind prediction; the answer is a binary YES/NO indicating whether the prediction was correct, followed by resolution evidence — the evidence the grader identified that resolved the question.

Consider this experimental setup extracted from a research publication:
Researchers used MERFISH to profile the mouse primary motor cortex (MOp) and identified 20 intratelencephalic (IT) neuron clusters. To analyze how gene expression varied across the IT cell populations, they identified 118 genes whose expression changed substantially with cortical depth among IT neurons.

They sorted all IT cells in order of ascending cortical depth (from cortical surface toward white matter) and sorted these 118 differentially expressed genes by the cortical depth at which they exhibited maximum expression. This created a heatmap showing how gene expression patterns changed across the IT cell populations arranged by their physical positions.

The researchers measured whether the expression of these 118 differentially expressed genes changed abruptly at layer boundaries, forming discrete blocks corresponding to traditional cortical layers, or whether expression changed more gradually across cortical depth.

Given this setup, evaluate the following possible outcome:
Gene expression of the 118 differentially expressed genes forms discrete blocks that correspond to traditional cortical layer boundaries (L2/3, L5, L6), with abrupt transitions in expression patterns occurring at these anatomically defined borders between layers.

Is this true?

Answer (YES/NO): NO